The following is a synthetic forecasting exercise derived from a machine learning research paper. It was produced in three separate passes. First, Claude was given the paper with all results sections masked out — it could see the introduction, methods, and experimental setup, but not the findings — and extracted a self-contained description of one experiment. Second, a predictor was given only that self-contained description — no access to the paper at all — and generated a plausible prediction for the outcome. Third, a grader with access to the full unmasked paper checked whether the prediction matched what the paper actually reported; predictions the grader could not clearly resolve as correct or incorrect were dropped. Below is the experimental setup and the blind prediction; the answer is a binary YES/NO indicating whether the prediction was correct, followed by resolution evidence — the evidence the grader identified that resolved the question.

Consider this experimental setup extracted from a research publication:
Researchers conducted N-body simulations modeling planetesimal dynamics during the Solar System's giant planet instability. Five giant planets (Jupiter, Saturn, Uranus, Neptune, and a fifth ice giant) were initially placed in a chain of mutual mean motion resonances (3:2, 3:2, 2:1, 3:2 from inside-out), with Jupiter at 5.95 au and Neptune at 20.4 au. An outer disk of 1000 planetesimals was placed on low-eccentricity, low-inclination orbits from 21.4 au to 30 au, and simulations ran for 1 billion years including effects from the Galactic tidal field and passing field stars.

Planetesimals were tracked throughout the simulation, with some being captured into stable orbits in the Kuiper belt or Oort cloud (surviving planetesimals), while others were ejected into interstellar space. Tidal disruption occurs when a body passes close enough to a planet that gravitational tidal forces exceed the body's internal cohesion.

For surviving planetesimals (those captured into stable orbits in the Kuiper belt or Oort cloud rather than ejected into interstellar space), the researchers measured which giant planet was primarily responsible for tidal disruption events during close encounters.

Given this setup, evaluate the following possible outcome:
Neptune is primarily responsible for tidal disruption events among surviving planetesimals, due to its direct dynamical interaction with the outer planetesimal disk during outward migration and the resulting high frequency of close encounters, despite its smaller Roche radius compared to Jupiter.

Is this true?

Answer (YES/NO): YES